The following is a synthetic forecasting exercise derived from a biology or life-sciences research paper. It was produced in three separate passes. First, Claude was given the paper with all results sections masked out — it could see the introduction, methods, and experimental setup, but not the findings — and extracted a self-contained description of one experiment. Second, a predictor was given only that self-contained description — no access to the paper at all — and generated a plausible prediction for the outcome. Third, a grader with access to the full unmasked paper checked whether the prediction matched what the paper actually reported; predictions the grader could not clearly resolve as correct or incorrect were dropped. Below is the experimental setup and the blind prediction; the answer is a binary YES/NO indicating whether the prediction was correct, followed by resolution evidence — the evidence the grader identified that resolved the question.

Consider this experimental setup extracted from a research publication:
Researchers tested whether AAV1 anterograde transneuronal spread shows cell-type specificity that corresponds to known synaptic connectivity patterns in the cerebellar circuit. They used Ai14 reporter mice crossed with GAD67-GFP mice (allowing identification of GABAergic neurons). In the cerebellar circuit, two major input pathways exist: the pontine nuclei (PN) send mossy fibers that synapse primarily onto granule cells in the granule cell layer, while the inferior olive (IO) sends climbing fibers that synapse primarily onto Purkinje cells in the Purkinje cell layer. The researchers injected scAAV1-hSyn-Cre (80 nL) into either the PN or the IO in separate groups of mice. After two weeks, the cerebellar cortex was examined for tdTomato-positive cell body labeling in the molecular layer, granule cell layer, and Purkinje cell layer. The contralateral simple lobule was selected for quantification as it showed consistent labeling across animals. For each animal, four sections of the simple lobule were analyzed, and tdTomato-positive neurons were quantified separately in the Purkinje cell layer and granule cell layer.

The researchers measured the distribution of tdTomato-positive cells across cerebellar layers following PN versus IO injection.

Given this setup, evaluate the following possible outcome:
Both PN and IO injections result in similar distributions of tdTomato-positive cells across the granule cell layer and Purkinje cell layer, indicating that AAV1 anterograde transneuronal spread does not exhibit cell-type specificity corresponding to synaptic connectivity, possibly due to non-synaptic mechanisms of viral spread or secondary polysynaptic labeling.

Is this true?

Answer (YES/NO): NO